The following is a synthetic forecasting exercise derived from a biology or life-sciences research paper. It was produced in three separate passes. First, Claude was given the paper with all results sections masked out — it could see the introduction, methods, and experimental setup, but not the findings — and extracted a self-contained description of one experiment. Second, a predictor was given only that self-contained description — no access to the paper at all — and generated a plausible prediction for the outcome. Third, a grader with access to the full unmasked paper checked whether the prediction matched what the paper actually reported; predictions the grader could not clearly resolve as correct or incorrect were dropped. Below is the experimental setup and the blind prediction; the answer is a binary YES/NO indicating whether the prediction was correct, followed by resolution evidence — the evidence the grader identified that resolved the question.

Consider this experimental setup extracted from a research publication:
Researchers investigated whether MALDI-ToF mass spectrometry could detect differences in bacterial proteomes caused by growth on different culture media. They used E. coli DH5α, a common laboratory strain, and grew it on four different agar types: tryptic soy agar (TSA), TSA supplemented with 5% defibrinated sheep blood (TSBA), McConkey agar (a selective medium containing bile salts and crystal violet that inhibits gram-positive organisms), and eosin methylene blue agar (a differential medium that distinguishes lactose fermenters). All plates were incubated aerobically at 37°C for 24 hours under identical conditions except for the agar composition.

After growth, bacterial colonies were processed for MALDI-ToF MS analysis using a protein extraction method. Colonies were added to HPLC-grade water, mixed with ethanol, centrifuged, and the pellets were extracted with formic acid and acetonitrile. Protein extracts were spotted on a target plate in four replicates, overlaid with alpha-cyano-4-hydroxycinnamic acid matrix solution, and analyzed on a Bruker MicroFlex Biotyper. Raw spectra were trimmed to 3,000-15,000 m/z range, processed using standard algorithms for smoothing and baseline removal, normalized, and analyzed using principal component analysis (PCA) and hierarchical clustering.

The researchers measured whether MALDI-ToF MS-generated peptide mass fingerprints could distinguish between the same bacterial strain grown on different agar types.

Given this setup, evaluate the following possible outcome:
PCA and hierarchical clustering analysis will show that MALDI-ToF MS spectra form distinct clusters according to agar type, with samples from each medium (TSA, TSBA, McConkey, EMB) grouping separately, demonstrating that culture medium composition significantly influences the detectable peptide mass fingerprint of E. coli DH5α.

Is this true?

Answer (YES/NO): NO